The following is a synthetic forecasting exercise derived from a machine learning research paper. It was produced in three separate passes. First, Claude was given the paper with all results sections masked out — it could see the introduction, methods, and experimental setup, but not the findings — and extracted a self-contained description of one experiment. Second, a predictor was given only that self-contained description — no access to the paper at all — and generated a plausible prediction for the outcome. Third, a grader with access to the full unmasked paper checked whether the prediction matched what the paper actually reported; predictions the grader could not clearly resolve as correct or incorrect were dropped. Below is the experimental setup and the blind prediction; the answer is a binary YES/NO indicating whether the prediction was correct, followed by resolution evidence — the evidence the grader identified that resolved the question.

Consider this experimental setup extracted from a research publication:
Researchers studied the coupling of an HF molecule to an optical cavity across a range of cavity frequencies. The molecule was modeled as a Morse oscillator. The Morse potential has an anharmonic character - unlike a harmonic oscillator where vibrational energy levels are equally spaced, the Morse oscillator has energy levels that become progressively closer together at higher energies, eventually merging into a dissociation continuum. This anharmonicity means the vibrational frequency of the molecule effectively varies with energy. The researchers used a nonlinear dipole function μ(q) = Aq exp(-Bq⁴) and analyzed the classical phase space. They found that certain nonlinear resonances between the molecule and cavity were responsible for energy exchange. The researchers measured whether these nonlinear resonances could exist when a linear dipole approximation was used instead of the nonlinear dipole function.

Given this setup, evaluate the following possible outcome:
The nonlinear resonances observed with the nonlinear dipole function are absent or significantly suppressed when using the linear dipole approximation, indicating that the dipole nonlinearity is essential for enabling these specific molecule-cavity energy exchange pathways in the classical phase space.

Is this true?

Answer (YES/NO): NO